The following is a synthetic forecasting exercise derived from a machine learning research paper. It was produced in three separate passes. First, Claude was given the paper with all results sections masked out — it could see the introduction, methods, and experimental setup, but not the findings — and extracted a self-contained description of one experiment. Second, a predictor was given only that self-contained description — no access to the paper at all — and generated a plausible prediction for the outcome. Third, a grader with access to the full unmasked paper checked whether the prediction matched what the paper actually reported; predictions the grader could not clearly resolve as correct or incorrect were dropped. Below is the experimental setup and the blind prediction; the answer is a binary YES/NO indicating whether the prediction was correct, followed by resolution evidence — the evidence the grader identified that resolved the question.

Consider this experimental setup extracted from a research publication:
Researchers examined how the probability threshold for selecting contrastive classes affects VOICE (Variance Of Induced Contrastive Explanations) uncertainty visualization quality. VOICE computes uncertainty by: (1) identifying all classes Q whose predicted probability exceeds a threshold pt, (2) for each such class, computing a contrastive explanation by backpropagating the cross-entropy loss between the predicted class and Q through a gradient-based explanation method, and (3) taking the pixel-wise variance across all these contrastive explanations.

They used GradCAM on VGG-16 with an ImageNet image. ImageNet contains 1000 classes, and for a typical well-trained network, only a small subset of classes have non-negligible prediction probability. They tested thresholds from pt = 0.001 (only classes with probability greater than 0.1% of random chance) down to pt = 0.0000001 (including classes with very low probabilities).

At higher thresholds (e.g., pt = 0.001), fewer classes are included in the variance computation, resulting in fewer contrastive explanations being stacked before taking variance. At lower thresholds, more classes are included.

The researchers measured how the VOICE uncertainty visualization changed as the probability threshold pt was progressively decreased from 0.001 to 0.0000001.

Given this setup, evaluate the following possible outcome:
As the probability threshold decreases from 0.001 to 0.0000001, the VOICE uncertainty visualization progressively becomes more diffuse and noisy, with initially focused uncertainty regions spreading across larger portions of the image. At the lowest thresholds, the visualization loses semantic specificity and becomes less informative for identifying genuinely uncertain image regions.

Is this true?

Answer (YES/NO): NO